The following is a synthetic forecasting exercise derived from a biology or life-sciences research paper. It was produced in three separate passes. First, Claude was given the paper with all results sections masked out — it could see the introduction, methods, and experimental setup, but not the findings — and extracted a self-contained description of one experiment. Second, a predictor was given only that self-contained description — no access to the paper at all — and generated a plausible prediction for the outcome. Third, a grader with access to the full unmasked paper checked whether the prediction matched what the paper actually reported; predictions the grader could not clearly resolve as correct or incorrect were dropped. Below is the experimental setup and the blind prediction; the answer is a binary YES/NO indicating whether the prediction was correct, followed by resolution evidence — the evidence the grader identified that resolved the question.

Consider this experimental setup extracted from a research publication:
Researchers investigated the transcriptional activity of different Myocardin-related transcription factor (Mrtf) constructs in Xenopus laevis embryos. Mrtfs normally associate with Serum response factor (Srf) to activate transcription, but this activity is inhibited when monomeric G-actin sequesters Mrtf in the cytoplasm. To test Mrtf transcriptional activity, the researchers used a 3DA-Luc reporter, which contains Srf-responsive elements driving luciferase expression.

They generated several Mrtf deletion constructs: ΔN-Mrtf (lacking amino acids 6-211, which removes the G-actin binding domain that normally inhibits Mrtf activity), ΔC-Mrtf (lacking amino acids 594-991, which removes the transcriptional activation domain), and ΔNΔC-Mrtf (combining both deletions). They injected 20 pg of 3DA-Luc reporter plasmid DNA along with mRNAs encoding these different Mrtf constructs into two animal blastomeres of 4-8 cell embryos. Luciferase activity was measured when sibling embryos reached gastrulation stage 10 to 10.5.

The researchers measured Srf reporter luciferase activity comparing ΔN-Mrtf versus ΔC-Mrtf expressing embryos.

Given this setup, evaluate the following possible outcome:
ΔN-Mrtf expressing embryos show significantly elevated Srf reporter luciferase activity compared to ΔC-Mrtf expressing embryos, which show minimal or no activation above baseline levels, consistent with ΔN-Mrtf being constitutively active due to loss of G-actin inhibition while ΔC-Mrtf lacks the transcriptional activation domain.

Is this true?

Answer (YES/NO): YES